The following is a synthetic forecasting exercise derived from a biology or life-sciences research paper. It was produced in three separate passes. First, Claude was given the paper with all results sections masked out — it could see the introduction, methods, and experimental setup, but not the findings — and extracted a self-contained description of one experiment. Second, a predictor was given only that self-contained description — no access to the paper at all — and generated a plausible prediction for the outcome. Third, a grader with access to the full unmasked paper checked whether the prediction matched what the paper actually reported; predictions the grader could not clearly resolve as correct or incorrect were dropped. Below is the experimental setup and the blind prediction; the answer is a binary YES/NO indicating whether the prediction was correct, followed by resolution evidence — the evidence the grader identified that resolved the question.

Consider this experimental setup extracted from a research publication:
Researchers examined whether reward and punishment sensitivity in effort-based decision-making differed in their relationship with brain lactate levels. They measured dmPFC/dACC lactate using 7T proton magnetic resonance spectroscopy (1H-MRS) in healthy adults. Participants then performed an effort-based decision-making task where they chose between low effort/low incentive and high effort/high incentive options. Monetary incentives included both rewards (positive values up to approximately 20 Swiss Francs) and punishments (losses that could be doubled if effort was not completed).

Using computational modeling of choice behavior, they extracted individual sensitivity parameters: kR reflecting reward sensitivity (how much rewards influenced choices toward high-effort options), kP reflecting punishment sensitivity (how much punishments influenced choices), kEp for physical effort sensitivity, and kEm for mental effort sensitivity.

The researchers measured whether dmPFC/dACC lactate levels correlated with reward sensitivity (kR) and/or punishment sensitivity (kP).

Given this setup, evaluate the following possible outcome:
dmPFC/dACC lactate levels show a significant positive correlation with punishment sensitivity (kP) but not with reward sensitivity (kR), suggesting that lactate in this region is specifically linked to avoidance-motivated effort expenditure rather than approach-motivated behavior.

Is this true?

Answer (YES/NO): NO